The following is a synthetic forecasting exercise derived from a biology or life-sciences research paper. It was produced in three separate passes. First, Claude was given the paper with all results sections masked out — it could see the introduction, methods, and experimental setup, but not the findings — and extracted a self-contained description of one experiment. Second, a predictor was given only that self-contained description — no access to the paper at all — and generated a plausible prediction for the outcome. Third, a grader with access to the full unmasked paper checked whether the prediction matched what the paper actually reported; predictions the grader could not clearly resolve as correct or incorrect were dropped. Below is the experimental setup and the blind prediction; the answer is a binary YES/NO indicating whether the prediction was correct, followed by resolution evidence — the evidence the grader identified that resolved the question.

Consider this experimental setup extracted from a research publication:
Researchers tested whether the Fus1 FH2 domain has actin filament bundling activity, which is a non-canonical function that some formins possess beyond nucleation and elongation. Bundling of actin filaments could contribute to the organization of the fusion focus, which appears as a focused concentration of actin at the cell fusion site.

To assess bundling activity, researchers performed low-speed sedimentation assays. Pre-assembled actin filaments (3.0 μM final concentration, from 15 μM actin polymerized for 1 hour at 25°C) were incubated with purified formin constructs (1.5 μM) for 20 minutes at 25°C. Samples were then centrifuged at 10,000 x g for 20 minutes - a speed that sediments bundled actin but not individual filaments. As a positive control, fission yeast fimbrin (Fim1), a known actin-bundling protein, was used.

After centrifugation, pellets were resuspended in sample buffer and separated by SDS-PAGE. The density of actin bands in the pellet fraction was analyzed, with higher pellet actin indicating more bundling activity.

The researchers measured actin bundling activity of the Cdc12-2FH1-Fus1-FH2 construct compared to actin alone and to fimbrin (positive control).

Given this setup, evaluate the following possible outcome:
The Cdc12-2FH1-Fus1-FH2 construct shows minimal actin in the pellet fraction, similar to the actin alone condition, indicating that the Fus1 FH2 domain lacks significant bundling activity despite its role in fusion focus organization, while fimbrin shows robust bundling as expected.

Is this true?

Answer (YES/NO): NO